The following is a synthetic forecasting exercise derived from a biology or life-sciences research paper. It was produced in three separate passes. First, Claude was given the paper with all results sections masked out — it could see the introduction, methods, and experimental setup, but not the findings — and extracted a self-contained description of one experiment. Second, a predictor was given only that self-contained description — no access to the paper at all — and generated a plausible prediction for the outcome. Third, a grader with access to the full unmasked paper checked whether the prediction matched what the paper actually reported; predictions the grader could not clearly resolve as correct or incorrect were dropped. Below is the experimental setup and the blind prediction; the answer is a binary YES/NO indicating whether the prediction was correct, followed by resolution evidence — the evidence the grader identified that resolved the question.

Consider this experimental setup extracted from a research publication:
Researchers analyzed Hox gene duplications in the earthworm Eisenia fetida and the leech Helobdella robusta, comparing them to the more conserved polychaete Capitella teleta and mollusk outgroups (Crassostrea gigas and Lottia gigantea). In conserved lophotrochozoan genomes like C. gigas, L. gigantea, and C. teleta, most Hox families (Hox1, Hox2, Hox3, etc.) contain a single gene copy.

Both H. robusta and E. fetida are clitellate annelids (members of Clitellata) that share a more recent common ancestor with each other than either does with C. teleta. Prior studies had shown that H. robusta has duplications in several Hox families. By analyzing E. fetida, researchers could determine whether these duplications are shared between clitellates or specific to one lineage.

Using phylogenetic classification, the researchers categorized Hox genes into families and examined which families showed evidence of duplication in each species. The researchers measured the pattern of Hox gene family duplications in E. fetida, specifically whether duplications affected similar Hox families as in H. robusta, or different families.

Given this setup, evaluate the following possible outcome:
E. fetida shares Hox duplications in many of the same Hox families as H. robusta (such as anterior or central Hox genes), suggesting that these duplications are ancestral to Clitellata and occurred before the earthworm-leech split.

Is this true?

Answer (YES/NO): NO